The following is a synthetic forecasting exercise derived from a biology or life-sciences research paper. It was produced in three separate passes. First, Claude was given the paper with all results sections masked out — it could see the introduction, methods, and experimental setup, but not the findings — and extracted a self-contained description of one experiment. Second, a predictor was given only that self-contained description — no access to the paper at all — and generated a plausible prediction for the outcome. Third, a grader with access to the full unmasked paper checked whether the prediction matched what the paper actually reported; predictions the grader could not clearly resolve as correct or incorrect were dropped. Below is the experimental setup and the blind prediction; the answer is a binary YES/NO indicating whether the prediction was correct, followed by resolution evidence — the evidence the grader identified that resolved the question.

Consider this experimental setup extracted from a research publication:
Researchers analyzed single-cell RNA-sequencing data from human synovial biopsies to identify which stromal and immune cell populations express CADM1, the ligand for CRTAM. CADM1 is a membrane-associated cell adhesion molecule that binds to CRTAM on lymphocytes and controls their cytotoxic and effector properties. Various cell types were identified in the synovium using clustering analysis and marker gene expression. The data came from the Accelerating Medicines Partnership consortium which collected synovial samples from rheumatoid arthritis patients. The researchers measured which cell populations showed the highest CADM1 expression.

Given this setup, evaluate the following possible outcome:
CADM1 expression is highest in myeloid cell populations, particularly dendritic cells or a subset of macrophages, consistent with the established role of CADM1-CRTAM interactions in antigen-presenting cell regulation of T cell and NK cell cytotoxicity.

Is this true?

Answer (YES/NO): NO